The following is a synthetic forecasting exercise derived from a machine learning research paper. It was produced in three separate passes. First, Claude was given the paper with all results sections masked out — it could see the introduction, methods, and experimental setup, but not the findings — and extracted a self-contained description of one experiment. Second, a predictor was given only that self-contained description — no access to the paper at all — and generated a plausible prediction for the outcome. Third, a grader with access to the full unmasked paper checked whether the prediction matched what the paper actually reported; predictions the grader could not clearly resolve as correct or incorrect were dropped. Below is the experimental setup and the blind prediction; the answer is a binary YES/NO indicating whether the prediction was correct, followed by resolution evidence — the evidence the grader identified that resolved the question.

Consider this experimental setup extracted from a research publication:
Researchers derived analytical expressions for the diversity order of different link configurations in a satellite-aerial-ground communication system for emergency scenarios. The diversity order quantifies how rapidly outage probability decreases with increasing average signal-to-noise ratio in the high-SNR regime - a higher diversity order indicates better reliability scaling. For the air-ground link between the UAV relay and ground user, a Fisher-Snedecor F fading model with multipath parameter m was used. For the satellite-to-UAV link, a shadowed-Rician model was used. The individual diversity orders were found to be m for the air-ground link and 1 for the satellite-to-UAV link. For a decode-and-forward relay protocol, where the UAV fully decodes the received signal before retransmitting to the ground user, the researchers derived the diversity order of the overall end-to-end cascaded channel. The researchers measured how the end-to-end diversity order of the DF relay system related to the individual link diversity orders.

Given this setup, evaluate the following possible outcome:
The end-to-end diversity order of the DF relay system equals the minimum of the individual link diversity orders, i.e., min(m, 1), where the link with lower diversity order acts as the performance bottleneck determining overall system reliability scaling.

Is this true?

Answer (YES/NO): YES